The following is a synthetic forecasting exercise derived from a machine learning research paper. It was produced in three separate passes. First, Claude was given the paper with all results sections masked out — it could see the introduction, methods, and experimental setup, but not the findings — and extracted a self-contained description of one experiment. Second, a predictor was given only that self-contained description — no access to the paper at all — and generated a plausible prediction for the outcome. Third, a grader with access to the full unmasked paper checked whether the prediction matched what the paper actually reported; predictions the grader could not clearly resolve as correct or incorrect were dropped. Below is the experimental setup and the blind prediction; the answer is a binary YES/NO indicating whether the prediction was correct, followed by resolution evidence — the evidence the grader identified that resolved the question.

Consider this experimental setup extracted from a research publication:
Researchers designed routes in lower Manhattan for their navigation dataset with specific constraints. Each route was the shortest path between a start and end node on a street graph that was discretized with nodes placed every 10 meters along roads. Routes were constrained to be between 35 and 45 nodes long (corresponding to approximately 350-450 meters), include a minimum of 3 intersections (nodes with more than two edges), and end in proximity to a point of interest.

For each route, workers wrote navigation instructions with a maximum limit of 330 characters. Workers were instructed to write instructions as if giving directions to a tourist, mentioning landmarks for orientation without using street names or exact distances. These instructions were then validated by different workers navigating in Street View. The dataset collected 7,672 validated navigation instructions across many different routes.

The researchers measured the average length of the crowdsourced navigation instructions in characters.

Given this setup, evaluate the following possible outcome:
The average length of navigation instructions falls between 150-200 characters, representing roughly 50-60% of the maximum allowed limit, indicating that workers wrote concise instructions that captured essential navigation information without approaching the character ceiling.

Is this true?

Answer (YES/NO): NO